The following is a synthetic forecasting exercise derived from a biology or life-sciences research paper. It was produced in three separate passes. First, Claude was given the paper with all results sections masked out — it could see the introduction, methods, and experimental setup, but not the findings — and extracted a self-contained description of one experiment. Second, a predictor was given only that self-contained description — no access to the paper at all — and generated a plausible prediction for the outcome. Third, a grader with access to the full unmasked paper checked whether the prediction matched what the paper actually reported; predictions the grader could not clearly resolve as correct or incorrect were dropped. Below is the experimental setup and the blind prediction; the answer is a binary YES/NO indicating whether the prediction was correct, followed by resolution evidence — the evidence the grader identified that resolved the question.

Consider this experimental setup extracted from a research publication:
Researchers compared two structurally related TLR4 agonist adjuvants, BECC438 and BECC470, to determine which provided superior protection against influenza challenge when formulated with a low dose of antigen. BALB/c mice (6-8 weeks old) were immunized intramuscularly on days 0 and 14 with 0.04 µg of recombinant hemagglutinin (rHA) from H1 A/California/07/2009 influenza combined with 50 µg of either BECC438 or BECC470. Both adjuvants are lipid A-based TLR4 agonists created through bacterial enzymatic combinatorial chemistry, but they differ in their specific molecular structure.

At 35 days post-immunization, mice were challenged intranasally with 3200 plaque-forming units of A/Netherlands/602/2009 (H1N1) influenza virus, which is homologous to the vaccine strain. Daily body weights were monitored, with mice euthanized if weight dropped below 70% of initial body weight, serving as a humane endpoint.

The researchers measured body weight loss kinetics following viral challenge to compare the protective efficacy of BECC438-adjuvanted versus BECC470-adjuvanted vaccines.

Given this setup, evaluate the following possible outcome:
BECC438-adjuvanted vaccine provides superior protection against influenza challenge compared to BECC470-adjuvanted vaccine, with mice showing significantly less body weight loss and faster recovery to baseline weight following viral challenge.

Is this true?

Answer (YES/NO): NO